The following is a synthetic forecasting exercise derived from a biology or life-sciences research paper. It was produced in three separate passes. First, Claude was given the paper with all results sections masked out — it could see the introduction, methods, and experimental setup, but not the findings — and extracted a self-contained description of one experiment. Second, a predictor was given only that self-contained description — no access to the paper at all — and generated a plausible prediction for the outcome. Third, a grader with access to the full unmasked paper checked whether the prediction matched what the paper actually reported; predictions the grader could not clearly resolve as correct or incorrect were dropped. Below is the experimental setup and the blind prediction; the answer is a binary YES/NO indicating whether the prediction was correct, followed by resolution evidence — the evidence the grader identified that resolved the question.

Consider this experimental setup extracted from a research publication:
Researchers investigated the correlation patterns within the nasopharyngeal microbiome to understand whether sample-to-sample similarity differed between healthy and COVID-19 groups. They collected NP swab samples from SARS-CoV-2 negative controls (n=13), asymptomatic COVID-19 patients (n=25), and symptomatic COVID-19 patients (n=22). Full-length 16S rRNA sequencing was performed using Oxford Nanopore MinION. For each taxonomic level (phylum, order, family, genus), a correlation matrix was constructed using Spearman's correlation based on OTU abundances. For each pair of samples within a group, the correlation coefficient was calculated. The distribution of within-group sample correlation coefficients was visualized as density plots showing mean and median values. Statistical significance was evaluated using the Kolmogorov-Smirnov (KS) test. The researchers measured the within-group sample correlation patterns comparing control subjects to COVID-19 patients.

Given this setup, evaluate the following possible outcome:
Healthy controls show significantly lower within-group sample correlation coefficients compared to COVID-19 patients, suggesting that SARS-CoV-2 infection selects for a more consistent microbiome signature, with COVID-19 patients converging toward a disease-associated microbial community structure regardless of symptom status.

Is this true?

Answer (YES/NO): NO